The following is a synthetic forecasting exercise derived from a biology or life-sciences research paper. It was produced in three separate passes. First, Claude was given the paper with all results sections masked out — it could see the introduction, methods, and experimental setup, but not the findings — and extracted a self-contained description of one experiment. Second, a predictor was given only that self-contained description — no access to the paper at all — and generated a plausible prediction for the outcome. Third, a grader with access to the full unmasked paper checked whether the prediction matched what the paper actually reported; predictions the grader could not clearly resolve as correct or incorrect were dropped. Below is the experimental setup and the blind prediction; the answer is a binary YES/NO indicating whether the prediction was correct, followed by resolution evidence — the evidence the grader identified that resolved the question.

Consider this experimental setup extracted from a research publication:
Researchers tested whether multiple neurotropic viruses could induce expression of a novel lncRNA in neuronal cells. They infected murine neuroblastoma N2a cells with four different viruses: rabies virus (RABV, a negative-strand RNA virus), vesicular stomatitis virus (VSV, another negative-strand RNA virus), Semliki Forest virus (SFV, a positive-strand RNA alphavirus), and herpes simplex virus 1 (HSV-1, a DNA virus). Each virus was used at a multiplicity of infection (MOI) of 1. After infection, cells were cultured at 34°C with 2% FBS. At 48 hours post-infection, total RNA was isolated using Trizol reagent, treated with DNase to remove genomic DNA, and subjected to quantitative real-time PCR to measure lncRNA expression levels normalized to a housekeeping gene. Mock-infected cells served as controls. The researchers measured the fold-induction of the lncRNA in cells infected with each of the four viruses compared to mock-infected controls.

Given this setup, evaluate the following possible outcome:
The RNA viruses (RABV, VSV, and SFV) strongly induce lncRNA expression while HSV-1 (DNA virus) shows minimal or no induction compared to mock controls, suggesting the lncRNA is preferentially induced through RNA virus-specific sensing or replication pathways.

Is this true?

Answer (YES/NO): NO